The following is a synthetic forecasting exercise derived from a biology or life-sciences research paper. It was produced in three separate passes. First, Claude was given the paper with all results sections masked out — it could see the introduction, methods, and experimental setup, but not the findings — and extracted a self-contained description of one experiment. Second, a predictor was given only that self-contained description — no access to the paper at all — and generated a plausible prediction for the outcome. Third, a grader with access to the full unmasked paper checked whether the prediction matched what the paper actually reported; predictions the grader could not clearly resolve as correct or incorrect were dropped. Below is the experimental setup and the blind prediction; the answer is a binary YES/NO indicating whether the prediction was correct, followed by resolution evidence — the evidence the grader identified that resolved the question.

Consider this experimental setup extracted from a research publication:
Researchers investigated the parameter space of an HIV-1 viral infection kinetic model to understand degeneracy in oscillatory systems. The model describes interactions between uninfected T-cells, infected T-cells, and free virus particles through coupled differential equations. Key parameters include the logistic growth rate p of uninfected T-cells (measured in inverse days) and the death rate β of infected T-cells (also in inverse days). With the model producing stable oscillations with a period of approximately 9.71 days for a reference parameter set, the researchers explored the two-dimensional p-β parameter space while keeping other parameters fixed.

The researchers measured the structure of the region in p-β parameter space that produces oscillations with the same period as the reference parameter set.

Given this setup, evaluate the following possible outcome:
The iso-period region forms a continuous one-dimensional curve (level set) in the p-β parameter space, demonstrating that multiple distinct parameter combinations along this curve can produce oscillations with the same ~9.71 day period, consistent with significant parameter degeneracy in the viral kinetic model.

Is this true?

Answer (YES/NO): YES